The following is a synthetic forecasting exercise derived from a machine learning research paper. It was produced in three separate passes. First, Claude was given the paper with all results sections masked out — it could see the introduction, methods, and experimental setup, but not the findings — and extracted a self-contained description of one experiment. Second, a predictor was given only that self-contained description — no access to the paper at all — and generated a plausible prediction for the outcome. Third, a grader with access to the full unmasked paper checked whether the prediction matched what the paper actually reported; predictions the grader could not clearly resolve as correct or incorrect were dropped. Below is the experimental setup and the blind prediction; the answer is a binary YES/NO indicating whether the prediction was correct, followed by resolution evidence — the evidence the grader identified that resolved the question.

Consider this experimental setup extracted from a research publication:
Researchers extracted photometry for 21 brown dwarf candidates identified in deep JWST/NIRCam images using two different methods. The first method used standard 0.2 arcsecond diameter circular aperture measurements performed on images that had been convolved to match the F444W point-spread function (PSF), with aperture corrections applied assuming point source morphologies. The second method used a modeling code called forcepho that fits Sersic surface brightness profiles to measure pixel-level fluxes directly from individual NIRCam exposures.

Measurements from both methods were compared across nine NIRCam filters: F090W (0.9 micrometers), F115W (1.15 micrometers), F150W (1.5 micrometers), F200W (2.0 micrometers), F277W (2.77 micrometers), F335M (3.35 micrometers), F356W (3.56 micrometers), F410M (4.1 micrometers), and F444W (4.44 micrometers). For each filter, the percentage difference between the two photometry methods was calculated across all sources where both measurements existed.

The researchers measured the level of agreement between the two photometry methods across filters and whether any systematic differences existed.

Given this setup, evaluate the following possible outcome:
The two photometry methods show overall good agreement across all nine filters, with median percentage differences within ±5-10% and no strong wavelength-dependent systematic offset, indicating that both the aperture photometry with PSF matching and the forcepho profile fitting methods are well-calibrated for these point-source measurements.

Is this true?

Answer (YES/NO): NO